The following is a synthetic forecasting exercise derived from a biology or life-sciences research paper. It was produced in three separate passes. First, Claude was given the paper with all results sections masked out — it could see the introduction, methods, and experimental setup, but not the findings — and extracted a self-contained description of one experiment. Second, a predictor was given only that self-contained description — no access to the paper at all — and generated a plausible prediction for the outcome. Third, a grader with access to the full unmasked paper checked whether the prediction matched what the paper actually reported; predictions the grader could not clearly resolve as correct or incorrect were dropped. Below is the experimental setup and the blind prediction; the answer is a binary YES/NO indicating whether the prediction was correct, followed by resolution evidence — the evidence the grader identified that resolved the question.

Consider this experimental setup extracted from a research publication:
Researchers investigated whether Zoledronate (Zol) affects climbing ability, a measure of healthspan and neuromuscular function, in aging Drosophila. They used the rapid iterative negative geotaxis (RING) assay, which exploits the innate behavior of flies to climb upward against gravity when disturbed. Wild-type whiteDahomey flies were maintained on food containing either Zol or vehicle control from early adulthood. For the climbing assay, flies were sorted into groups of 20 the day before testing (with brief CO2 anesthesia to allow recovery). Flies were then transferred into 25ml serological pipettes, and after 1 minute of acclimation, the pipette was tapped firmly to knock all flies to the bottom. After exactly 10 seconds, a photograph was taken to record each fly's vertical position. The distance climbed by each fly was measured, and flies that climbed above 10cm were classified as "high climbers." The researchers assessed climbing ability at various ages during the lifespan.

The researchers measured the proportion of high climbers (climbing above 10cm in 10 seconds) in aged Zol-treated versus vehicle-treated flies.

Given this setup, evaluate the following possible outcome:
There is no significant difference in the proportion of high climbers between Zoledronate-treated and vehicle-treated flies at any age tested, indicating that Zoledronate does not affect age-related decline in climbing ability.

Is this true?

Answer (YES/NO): NO